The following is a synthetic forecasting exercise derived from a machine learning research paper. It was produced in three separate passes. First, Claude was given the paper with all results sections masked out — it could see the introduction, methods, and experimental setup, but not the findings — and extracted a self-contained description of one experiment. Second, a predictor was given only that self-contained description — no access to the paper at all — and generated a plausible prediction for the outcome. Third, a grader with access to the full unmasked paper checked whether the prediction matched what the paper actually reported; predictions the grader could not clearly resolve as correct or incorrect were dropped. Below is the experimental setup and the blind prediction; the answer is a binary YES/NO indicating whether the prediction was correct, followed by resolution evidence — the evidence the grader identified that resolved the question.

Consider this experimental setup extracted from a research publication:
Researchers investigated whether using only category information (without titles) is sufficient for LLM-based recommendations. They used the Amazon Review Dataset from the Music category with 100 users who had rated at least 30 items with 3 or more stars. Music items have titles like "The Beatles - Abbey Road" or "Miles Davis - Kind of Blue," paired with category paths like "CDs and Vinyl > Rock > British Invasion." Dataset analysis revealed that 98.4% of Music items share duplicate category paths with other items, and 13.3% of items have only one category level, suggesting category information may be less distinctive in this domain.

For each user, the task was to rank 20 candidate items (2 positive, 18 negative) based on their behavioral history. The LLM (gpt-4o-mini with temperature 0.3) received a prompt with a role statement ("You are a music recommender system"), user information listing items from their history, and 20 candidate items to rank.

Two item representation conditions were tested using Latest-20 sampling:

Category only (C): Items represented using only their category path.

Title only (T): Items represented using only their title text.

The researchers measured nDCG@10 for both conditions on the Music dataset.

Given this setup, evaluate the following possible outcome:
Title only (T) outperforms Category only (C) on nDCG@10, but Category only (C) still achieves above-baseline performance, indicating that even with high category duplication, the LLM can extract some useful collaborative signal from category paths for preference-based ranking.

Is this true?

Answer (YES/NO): YES